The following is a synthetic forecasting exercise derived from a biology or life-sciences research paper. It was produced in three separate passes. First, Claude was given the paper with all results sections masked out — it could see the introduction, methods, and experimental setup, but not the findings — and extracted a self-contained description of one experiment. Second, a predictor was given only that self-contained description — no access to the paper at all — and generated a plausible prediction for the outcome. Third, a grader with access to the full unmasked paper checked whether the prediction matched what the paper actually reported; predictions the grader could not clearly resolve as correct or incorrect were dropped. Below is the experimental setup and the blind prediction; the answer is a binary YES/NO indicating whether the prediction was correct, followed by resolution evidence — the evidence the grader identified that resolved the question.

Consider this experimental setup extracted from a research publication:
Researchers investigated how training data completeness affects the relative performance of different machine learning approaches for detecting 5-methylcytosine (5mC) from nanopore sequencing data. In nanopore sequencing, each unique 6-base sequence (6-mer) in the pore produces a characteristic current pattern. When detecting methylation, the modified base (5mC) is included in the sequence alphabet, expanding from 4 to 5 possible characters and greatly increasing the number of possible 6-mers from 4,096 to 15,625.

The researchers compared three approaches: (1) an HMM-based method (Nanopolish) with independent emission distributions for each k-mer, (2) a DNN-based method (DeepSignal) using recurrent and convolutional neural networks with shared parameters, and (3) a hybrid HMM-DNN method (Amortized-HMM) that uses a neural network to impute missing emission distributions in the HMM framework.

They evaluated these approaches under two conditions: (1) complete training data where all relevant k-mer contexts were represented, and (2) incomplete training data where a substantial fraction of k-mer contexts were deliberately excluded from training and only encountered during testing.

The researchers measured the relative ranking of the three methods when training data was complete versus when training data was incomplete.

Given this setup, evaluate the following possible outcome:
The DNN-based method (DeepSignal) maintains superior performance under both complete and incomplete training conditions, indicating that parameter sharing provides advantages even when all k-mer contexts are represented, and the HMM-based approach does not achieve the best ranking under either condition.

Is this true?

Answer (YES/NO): NO